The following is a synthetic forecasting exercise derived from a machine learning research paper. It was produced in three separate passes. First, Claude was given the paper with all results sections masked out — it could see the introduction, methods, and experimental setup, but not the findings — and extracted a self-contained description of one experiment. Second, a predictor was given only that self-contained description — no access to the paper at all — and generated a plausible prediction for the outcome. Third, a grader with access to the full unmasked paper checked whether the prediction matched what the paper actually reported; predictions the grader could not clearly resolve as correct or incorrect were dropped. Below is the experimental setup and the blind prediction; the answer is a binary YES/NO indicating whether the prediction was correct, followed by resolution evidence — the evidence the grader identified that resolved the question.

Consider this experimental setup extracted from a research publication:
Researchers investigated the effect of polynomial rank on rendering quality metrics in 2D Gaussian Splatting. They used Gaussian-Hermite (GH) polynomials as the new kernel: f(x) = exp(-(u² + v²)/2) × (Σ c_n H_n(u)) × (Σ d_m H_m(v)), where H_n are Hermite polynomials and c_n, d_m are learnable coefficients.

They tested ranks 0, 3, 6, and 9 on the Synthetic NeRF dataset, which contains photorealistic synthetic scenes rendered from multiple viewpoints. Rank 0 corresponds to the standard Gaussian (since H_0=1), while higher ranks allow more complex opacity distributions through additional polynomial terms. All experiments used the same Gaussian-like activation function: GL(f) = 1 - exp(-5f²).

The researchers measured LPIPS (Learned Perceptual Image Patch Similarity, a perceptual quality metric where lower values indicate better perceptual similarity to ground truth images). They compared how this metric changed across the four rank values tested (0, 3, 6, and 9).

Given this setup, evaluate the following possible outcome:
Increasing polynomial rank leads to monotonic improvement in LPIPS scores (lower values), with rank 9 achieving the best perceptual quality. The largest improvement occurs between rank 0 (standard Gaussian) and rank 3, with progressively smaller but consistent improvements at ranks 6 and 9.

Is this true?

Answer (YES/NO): YES